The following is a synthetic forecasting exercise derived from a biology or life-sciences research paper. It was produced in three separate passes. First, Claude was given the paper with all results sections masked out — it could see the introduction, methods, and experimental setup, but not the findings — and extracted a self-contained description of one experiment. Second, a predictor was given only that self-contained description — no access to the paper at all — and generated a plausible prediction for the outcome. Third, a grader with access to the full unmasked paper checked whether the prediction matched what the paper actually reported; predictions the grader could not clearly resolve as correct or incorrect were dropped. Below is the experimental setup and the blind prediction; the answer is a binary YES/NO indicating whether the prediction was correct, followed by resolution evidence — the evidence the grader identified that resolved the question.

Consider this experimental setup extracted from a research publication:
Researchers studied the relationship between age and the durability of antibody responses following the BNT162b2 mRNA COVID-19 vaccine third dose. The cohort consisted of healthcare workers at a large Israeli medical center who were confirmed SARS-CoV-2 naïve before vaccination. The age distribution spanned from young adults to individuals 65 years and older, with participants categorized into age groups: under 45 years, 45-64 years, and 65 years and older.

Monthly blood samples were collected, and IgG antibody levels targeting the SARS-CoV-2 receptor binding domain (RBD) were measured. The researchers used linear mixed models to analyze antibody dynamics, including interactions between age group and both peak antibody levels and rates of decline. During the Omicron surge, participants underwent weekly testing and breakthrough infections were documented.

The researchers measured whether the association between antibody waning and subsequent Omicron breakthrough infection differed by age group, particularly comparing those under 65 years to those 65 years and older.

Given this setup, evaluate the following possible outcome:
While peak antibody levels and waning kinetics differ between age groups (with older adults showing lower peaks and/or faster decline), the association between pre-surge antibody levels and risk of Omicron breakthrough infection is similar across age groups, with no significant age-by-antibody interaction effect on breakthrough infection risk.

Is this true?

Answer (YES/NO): NO